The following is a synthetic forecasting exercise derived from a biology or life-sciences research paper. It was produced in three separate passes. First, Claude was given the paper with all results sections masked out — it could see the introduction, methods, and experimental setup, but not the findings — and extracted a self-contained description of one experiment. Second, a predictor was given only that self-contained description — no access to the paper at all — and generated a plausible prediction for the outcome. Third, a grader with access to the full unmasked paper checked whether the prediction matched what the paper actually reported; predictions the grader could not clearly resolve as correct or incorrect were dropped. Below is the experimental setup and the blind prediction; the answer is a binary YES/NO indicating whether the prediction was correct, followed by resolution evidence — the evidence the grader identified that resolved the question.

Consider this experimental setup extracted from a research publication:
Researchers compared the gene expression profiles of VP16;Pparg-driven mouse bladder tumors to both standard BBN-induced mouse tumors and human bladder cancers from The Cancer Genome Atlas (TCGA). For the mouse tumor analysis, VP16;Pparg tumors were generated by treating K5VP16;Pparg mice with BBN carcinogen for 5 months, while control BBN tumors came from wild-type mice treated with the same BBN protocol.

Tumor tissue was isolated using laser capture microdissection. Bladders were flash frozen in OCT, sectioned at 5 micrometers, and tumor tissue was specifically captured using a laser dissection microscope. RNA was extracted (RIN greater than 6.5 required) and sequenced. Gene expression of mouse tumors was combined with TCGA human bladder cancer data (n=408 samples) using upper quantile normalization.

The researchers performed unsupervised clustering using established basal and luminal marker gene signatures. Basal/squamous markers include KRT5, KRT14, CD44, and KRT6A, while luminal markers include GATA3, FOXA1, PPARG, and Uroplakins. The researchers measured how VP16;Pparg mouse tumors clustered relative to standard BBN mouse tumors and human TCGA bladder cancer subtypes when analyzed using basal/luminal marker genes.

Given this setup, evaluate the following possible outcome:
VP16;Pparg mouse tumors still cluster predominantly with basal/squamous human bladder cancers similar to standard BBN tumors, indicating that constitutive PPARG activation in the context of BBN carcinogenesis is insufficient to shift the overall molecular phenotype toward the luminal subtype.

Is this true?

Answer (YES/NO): NO